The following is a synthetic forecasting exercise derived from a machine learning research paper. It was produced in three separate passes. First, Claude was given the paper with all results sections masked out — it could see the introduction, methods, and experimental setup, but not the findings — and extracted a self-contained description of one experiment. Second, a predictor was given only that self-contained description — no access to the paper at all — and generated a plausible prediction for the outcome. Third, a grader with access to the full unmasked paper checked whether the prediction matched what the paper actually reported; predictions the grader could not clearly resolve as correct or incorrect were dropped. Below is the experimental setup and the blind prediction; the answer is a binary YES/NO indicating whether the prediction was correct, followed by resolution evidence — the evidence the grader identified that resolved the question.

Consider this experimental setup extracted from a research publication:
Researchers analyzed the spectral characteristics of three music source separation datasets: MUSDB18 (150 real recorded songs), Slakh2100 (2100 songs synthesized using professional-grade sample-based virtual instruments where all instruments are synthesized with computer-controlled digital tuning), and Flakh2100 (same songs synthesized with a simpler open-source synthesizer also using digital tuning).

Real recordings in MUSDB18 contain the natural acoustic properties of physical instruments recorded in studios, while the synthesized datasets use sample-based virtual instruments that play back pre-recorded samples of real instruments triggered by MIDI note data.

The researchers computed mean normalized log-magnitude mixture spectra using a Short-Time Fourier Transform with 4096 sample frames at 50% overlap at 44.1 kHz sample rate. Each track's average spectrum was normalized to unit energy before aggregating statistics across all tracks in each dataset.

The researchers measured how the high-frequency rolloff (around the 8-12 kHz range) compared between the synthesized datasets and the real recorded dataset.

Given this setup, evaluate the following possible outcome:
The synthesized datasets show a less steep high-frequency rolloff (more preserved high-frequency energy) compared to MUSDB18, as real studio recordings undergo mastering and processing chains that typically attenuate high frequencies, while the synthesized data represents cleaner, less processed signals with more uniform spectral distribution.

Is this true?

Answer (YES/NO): NO